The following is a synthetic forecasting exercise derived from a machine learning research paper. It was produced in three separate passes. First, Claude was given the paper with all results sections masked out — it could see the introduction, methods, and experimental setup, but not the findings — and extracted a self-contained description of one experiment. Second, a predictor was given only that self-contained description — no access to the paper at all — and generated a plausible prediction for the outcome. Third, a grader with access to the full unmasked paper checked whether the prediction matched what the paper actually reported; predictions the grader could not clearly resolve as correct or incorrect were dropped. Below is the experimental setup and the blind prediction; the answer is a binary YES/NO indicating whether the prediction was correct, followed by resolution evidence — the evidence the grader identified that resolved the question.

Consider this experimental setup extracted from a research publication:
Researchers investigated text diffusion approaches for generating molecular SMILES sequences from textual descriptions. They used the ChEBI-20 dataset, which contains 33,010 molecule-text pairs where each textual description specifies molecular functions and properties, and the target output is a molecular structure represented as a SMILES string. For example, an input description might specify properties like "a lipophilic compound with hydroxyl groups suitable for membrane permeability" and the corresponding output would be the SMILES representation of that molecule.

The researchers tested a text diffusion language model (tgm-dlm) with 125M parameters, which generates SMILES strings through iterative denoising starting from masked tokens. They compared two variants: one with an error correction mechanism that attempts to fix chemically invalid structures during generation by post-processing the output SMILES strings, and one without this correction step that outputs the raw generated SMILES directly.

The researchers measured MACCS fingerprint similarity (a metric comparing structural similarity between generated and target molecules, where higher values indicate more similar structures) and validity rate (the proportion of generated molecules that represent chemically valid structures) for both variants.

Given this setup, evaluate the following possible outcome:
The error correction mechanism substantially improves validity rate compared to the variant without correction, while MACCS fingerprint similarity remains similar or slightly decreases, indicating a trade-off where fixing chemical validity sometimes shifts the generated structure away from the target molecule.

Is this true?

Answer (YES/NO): YES